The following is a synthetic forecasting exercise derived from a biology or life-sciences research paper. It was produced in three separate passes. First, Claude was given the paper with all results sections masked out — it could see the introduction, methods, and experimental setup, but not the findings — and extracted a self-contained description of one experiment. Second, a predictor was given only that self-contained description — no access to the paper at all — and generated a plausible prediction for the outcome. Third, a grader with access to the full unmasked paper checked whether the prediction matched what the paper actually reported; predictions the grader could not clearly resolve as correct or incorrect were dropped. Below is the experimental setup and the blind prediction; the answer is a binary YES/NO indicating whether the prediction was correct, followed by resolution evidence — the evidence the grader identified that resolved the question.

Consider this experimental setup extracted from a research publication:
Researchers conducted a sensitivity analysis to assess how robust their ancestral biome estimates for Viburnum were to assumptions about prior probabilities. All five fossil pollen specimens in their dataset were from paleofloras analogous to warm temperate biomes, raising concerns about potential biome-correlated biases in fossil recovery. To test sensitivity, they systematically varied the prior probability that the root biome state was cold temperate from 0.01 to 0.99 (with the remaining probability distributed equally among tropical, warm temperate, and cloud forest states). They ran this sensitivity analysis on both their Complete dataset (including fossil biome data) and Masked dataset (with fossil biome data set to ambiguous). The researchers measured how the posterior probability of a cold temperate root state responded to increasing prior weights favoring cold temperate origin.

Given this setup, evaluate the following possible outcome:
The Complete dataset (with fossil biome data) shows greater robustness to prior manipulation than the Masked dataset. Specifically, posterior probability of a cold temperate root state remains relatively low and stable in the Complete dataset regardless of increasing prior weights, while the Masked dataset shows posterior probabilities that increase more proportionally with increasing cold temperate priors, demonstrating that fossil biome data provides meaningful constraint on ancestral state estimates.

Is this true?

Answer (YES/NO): YES